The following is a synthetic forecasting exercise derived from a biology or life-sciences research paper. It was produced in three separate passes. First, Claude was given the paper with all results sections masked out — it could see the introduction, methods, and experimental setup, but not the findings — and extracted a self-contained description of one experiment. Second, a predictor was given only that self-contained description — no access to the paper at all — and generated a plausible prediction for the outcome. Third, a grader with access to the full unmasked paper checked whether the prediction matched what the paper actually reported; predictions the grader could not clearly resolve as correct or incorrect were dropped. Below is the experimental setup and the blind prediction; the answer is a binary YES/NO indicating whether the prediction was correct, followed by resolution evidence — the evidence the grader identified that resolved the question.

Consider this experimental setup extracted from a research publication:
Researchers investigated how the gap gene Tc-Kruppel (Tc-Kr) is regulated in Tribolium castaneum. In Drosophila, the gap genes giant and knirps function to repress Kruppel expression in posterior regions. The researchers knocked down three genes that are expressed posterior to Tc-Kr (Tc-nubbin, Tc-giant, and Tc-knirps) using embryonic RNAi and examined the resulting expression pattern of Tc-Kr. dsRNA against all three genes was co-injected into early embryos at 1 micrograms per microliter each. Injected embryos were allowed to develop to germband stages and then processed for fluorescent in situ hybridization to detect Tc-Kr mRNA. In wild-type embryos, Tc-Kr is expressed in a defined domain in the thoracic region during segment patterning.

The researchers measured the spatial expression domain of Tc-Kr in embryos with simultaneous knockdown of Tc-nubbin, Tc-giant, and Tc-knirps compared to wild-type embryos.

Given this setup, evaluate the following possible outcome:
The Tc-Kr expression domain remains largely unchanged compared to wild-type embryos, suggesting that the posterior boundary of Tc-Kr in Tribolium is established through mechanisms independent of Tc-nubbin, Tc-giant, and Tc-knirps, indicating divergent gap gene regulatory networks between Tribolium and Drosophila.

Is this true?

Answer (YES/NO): NO